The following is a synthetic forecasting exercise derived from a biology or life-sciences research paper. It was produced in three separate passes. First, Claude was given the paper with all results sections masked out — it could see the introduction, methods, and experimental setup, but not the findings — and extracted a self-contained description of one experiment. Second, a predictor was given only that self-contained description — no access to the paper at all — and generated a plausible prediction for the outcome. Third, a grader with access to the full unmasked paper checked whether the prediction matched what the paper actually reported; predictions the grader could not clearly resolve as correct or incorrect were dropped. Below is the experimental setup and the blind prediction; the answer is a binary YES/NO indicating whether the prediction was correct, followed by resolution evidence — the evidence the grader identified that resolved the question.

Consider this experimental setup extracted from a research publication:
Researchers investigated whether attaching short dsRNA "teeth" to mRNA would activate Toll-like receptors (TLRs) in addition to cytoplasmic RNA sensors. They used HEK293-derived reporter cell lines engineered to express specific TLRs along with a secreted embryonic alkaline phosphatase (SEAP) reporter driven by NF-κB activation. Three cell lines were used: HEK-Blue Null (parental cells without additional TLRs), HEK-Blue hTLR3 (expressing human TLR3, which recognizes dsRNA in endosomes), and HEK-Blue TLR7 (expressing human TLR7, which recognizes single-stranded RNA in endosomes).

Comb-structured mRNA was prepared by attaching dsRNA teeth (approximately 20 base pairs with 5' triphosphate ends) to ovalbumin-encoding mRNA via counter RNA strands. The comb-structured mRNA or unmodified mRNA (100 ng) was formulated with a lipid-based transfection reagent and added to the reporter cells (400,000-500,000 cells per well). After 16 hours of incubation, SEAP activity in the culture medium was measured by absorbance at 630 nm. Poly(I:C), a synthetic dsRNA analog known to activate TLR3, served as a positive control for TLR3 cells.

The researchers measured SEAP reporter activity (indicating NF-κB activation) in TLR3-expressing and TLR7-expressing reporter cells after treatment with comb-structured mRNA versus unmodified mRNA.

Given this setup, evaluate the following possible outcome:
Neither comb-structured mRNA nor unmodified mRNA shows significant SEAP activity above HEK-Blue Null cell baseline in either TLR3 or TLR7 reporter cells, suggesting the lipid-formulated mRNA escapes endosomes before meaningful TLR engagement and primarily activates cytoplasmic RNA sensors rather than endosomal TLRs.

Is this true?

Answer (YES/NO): YES